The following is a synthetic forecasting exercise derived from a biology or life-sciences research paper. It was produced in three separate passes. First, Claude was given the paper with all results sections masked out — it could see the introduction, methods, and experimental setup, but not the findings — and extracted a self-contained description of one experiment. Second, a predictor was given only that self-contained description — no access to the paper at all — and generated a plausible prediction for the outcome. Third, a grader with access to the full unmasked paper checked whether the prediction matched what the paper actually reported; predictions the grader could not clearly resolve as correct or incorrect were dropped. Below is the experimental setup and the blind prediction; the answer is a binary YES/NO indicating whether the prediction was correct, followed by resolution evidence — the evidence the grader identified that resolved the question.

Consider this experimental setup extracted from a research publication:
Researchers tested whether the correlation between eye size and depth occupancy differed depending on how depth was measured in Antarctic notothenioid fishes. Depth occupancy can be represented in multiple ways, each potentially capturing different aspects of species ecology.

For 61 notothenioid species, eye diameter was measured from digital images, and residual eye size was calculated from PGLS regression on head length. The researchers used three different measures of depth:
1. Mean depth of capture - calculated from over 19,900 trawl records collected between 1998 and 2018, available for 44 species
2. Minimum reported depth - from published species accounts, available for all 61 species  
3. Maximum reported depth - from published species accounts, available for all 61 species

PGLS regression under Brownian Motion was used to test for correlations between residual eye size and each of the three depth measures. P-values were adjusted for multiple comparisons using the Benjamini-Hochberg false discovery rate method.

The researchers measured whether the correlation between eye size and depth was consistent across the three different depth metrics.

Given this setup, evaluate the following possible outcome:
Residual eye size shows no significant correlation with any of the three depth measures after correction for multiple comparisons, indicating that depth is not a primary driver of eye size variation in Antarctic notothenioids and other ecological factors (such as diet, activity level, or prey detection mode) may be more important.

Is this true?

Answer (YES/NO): YES